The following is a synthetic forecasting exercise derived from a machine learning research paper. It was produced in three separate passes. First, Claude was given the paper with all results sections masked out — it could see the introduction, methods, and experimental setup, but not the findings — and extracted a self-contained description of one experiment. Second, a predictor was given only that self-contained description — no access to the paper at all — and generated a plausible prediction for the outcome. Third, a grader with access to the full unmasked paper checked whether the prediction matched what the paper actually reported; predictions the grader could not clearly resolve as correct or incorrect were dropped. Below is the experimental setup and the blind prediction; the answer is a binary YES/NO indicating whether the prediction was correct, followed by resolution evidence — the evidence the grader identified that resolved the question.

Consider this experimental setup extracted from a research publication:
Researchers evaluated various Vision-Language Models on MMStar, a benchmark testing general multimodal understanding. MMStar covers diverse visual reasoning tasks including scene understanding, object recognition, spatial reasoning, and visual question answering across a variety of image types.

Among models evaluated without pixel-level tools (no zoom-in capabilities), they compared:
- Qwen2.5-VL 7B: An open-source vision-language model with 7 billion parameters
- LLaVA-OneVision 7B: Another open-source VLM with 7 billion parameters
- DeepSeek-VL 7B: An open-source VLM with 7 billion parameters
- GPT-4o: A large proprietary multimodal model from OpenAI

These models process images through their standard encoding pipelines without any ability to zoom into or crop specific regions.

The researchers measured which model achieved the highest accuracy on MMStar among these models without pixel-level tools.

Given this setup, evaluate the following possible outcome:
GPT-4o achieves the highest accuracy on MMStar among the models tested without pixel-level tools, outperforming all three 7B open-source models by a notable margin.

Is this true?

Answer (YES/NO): NO